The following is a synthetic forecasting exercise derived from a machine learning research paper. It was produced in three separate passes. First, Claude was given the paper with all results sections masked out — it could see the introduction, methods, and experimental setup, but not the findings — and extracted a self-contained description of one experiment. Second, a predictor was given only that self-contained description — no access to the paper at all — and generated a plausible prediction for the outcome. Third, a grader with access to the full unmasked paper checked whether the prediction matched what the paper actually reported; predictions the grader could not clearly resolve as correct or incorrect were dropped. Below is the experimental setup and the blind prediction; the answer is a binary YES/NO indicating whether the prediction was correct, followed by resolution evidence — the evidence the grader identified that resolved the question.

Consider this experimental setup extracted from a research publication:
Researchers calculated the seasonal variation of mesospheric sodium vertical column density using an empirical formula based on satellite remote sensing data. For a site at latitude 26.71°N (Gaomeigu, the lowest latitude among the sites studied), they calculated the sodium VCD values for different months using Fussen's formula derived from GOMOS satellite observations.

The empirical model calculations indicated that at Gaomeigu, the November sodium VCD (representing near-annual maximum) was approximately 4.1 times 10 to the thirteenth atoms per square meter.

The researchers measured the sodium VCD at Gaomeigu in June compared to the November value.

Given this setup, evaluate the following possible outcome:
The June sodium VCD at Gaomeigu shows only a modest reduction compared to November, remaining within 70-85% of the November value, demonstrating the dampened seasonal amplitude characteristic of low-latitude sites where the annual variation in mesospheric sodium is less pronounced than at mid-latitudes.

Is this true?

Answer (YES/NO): NO